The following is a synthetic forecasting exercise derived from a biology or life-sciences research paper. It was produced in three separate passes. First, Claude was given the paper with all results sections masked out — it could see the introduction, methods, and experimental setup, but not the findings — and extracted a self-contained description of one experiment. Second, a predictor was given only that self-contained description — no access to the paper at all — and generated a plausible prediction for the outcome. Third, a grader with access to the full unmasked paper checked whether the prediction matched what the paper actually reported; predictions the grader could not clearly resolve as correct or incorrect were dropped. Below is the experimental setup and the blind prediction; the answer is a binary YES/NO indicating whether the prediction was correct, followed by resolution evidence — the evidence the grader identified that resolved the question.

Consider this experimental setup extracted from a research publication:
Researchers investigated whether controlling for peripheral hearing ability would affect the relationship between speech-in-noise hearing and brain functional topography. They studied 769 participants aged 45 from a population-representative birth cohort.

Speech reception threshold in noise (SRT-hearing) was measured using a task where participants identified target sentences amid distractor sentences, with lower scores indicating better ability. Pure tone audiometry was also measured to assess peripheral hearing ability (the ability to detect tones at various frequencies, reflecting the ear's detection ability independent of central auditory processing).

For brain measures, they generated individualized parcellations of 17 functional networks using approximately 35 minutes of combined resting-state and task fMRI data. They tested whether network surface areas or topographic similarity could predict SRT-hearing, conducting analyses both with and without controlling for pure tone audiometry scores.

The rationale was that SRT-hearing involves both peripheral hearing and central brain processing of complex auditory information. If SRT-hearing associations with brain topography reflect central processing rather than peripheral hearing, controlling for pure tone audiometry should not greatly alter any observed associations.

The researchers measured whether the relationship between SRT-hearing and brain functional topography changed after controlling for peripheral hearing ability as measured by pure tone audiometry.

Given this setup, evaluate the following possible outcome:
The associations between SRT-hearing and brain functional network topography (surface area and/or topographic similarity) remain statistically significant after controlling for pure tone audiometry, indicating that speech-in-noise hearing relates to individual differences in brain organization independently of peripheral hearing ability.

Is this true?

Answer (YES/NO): NO